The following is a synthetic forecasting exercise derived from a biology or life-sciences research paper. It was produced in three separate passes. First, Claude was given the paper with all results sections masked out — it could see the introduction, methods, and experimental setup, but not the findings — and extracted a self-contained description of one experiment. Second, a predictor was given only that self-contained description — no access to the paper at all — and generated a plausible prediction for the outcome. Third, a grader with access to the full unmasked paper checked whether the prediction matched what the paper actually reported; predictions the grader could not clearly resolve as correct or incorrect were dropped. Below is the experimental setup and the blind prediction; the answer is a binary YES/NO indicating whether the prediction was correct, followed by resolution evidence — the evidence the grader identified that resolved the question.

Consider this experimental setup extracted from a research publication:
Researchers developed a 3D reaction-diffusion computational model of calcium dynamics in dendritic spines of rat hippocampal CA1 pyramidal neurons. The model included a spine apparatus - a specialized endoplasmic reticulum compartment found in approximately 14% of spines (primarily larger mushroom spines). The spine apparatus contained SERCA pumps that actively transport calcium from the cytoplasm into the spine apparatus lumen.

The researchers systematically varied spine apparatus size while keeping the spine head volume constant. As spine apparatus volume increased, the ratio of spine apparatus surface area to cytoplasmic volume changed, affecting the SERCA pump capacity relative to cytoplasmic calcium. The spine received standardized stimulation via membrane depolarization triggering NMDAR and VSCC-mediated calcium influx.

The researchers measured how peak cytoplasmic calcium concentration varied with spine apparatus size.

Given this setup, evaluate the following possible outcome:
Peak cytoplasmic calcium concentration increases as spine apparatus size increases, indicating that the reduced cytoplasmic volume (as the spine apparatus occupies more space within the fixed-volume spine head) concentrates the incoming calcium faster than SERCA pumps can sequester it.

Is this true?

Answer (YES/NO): YES